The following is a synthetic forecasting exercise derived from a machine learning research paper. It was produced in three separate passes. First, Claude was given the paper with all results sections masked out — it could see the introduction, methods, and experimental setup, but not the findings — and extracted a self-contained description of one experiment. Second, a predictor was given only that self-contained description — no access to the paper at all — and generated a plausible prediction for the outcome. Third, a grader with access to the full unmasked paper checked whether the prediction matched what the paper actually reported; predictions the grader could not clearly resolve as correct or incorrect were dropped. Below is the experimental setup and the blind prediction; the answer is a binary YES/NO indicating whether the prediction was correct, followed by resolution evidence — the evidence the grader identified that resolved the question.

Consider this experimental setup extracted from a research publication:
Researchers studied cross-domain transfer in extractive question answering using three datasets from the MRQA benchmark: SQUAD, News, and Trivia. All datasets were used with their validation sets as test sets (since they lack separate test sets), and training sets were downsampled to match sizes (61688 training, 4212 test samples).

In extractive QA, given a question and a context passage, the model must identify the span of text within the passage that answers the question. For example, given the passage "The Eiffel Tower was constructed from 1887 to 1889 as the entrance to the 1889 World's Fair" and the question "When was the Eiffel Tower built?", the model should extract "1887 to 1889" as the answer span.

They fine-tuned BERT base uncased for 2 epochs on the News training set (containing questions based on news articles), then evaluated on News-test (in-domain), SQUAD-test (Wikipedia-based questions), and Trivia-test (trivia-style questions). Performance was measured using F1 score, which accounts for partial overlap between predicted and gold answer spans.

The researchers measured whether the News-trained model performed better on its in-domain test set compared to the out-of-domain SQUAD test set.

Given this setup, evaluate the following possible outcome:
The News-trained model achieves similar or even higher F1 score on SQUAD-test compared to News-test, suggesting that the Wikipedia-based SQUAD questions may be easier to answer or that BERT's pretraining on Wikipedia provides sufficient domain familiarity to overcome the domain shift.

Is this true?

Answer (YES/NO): YES